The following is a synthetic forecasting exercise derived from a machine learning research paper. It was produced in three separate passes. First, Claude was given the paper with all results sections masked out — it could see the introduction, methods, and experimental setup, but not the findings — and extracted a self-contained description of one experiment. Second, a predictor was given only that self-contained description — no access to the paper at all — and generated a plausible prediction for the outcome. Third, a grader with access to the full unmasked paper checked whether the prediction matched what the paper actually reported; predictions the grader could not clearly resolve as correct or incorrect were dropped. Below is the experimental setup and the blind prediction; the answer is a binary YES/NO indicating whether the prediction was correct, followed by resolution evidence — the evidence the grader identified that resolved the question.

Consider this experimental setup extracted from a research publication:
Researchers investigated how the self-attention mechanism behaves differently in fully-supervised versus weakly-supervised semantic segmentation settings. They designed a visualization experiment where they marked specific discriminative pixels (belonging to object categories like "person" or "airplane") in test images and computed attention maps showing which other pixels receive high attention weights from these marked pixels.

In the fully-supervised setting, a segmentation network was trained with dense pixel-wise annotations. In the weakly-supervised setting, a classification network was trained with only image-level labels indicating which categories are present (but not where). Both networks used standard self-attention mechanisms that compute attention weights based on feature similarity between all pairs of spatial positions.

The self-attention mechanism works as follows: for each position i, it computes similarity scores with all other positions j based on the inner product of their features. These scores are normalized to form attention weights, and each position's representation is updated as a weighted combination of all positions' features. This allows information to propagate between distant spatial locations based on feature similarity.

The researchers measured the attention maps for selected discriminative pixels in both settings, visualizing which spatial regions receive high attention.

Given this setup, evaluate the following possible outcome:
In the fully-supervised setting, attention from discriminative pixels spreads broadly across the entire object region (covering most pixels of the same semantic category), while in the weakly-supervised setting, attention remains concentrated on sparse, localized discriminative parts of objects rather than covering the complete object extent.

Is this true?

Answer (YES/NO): NO